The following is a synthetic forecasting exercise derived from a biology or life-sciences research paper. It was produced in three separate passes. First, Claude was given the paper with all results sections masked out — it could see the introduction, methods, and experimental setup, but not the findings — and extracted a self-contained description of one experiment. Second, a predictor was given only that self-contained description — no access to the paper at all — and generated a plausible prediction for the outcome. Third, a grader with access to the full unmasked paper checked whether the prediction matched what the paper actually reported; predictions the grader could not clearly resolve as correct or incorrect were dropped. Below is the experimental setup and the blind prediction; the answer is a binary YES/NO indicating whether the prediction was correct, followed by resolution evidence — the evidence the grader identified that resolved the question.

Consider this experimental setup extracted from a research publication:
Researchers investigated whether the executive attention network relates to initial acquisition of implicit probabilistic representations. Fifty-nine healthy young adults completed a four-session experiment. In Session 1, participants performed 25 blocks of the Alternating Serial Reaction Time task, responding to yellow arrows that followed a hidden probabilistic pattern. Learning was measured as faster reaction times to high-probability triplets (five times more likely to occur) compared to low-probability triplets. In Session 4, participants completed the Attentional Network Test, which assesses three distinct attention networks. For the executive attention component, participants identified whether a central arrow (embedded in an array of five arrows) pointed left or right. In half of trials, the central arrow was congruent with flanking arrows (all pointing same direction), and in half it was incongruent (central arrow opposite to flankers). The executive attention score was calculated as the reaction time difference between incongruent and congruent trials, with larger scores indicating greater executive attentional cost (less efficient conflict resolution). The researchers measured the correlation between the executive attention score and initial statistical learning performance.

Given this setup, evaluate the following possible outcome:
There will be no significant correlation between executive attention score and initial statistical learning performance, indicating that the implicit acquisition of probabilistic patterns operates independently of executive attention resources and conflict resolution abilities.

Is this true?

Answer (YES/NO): YES